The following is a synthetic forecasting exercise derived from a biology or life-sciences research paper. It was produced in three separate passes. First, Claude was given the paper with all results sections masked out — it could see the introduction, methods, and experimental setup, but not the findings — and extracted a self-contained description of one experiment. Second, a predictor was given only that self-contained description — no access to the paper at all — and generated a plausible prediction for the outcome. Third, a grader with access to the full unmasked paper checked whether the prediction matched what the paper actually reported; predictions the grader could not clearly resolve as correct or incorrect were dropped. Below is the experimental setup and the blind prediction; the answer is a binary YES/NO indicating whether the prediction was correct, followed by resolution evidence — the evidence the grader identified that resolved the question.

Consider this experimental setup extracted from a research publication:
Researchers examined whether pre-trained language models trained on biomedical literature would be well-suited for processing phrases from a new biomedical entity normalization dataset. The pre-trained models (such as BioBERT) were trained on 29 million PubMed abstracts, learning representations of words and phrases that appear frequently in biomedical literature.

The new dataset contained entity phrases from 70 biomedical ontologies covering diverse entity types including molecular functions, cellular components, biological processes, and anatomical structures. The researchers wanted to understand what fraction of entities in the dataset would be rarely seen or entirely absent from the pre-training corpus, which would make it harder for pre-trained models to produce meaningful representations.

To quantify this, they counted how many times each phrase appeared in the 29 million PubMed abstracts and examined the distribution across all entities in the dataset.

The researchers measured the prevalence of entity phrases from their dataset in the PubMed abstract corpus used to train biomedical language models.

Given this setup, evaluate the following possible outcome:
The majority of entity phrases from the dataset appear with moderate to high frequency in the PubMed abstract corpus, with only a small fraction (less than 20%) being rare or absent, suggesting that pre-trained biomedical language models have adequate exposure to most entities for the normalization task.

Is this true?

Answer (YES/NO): NO